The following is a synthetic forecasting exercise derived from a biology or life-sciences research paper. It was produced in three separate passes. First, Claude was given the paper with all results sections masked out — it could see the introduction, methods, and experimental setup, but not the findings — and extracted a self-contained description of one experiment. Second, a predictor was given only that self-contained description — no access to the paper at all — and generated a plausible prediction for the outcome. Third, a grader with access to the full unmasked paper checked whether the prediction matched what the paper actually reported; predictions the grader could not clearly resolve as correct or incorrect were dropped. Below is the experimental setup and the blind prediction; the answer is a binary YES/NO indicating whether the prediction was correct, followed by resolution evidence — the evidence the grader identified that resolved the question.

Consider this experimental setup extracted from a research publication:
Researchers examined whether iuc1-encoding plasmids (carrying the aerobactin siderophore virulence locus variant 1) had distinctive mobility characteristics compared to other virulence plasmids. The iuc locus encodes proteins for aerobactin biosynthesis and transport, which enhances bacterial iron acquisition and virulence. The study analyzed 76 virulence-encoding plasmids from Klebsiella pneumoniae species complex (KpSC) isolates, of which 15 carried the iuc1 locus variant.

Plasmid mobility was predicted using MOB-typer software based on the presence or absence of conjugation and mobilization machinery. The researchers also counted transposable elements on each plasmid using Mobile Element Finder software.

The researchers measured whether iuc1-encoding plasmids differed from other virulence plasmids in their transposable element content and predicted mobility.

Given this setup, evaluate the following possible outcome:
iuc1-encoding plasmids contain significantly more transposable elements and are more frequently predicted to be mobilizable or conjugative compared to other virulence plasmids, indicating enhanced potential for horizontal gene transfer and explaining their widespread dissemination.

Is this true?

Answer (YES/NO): NO